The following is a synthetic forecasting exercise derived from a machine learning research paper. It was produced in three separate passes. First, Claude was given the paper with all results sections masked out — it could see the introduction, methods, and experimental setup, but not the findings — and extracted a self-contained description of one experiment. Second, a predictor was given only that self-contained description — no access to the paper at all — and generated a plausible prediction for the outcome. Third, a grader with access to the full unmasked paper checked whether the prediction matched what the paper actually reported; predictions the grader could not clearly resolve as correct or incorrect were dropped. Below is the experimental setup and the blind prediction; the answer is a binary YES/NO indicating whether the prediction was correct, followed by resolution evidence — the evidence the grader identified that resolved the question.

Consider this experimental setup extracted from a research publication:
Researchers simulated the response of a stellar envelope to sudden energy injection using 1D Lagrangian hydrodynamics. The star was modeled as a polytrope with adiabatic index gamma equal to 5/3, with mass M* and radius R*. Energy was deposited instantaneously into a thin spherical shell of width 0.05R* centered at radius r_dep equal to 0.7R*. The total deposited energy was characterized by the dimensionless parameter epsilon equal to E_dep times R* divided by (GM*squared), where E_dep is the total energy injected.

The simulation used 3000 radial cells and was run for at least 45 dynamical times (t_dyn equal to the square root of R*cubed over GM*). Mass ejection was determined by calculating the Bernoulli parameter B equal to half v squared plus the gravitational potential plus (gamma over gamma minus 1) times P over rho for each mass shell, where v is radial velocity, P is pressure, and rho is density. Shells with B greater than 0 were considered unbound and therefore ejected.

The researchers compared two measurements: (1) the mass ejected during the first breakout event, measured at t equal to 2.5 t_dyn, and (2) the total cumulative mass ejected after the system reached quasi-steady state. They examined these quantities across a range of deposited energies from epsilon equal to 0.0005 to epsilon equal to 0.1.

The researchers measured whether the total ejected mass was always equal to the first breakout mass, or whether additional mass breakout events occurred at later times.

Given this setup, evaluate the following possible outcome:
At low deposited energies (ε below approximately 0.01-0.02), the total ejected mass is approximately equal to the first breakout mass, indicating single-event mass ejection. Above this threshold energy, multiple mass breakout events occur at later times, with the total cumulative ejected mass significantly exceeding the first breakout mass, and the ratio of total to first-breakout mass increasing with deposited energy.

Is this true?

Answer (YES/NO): NO